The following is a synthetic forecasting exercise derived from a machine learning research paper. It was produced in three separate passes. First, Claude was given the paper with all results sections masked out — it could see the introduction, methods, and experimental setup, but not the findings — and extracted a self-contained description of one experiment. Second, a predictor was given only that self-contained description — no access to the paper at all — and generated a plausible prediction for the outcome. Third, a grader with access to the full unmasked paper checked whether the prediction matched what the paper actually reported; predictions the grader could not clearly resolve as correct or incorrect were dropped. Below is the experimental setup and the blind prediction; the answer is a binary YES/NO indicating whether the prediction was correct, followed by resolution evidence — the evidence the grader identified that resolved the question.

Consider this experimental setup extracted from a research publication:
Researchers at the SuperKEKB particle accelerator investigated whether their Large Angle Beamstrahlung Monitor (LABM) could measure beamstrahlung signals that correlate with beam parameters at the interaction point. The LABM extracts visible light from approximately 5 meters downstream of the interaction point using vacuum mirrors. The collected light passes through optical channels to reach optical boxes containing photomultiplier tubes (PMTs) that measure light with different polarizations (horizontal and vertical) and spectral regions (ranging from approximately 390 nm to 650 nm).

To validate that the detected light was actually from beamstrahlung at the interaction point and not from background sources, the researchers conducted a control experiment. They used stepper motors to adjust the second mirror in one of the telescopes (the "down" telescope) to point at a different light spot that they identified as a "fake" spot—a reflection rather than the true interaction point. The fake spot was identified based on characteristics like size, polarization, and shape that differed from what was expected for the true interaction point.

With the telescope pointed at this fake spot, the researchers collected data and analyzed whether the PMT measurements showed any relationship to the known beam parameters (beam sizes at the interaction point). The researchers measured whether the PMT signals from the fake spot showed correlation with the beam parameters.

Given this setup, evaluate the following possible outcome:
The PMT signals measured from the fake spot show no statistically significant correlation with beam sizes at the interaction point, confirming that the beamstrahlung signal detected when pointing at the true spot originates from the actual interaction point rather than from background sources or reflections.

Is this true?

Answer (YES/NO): YES